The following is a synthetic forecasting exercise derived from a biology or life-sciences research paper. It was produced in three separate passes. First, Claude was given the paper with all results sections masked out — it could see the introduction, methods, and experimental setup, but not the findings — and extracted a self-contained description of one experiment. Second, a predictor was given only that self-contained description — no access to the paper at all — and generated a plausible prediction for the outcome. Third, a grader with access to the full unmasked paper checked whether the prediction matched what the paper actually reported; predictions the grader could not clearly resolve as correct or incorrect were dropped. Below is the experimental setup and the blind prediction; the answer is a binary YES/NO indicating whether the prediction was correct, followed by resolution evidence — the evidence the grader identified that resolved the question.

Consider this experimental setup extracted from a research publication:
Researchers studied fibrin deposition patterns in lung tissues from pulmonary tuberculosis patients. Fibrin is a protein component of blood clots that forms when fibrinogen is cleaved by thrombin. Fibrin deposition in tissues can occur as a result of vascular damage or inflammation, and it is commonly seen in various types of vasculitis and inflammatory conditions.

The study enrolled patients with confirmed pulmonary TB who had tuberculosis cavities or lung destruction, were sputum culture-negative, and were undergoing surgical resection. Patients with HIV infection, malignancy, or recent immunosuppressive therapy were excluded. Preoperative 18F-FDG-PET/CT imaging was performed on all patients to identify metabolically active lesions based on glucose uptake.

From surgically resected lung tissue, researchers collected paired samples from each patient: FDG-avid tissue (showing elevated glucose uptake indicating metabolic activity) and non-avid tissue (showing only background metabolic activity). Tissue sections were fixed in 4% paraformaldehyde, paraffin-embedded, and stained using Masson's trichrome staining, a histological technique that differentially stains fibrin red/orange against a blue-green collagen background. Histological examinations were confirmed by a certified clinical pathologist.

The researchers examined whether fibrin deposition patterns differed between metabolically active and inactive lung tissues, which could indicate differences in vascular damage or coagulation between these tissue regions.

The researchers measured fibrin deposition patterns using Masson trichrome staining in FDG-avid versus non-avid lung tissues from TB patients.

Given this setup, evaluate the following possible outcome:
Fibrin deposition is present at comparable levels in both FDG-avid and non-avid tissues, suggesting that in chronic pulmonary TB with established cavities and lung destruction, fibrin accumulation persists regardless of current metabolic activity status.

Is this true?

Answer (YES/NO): NO